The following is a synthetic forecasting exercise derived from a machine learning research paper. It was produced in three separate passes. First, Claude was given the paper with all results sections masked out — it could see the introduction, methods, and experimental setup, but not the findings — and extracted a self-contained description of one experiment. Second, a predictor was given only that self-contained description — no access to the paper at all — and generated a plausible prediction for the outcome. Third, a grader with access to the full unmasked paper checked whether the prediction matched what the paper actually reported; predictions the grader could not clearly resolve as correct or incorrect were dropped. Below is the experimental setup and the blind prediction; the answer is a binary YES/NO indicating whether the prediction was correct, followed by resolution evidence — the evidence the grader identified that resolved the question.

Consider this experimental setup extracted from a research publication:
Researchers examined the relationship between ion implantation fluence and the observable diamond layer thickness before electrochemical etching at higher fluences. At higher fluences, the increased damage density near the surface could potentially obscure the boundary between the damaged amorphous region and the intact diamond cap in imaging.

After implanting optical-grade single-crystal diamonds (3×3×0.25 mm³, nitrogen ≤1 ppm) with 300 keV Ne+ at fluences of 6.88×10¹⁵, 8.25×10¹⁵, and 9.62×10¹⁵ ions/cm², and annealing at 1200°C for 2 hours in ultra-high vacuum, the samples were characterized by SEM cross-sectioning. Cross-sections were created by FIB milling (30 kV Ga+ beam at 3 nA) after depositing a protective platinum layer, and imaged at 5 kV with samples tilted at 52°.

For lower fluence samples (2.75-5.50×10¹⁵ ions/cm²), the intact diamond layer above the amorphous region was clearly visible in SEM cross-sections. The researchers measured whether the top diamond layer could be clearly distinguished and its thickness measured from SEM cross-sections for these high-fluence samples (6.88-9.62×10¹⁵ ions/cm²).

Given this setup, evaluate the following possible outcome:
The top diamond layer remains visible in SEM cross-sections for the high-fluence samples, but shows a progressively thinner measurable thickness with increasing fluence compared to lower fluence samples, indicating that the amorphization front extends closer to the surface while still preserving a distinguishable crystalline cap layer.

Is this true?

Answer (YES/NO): NO